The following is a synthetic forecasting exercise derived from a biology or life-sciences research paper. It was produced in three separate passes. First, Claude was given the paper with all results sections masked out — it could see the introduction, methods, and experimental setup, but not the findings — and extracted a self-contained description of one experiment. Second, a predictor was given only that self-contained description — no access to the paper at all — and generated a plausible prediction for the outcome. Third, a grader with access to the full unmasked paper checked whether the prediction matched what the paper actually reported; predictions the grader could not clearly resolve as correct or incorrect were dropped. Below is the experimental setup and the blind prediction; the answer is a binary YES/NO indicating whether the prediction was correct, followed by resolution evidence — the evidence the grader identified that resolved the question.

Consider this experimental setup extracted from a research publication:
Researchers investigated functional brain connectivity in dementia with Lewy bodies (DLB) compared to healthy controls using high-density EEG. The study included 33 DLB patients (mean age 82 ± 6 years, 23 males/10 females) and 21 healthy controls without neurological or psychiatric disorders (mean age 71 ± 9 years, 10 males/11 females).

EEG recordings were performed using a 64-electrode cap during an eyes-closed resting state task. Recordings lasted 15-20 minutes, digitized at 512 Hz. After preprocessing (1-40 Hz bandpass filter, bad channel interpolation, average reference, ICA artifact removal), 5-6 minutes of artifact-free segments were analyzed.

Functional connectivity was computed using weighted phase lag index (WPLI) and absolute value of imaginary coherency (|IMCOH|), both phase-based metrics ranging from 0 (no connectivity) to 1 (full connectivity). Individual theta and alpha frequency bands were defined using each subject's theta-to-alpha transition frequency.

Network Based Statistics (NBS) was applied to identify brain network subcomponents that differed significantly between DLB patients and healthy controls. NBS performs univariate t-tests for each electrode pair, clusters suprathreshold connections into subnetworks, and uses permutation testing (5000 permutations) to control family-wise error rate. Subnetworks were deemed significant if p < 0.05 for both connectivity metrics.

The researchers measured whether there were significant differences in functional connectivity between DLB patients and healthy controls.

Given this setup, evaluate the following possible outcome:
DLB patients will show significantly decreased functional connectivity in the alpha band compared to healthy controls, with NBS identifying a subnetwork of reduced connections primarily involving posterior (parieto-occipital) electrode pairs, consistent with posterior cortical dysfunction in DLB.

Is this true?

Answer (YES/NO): NO